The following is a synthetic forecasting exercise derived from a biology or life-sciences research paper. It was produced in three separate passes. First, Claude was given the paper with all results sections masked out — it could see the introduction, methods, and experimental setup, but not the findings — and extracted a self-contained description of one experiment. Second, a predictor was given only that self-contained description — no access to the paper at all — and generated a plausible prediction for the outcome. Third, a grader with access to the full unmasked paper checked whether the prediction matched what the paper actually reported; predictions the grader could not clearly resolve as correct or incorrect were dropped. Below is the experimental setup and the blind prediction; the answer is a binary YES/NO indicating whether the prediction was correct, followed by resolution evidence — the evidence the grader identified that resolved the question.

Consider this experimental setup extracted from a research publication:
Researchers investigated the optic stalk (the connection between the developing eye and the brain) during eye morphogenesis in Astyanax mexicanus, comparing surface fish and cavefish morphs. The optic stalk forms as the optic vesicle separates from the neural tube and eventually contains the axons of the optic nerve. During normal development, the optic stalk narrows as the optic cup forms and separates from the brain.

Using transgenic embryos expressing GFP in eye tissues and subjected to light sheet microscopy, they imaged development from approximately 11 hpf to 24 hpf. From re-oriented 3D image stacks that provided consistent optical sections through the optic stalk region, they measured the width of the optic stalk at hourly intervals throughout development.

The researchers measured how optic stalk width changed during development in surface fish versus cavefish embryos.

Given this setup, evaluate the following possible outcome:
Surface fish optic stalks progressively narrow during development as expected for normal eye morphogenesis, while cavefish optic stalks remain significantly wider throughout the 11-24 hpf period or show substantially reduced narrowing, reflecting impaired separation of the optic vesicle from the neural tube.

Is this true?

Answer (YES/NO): NO